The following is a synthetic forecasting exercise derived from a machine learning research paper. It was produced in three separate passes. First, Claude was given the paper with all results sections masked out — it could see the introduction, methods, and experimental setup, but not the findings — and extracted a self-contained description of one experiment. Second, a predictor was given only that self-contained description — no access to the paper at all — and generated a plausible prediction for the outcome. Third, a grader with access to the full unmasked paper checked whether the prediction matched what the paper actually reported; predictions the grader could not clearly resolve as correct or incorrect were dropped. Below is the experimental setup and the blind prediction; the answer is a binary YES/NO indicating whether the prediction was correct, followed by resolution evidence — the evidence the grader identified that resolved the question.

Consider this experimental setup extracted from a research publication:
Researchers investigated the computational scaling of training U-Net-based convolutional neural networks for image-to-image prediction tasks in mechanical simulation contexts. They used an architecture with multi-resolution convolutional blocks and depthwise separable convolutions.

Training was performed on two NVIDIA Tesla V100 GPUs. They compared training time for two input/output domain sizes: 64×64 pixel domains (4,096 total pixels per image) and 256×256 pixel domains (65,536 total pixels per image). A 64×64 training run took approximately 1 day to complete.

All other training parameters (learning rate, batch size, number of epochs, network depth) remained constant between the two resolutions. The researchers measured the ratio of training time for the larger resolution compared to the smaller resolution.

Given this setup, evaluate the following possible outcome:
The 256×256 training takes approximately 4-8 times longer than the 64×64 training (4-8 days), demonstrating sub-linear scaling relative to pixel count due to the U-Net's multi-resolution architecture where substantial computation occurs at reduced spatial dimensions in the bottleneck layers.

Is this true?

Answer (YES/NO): NO